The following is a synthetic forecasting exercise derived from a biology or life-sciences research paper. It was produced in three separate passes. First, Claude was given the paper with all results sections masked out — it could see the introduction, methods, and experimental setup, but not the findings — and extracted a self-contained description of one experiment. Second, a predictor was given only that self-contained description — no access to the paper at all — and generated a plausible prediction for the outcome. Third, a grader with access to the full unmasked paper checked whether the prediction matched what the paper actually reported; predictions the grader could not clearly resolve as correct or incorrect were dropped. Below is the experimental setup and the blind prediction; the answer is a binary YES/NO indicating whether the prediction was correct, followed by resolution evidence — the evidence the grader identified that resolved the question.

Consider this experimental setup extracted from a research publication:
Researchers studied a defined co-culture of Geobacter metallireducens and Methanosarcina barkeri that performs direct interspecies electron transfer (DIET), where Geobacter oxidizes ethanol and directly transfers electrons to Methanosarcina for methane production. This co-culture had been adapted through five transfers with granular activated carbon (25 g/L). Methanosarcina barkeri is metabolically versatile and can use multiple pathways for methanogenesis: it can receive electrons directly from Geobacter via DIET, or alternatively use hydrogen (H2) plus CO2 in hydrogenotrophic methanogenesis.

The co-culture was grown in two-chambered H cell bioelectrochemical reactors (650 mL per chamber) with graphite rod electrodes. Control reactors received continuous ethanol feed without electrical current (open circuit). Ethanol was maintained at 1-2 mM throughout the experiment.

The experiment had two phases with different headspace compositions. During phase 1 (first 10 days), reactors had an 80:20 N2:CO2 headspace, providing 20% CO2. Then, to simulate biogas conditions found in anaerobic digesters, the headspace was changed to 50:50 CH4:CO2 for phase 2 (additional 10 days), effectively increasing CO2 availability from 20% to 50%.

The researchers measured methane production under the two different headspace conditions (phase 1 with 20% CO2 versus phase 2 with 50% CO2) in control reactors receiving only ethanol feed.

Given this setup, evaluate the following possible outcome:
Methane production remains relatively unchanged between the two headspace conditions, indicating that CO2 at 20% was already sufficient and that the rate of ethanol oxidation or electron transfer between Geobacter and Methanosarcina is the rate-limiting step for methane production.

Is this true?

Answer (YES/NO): NO